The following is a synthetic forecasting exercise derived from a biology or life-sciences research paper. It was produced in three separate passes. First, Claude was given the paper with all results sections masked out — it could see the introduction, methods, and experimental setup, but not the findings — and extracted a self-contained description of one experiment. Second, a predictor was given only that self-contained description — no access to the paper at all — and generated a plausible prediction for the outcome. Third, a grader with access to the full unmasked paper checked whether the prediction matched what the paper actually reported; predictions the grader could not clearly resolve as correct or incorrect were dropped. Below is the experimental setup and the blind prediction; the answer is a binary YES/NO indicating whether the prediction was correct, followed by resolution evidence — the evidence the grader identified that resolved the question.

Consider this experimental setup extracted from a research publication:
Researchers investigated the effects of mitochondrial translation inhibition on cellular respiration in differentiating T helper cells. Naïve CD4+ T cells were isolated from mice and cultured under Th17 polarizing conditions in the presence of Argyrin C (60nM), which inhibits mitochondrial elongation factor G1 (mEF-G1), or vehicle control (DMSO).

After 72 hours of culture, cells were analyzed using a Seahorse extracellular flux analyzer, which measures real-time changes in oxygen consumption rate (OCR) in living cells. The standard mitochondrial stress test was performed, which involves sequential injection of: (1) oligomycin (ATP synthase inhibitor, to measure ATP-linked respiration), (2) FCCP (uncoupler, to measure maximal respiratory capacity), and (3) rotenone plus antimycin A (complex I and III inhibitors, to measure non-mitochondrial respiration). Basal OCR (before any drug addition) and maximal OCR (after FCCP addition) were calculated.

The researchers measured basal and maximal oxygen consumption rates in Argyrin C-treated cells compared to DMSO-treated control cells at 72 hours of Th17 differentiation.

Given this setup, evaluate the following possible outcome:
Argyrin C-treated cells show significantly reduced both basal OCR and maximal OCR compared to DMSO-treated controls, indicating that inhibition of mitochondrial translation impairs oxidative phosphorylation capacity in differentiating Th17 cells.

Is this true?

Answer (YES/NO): YES